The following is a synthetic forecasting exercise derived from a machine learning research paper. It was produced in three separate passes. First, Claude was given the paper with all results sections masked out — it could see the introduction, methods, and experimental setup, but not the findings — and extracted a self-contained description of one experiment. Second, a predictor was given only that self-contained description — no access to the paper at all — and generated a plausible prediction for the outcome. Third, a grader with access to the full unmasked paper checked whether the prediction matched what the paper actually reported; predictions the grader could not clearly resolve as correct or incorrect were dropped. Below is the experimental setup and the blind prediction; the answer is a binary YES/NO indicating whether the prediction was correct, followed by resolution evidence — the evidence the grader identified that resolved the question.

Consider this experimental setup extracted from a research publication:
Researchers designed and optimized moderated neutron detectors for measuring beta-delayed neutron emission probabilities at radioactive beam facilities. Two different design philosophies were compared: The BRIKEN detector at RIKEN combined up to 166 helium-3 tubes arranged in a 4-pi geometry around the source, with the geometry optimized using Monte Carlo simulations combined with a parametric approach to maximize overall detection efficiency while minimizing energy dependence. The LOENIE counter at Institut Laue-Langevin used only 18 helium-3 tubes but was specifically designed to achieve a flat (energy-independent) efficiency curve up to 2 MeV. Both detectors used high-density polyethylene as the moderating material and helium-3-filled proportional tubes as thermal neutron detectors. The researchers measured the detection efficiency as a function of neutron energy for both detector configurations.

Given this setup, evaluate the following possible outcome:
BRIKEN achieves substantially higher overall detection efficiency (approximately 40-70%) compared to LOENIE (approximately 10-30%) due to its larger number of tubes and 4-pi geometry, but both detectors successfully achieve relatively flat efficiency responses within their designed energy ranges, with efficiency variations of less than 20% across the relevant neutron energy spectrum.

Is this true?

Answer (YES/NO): NO